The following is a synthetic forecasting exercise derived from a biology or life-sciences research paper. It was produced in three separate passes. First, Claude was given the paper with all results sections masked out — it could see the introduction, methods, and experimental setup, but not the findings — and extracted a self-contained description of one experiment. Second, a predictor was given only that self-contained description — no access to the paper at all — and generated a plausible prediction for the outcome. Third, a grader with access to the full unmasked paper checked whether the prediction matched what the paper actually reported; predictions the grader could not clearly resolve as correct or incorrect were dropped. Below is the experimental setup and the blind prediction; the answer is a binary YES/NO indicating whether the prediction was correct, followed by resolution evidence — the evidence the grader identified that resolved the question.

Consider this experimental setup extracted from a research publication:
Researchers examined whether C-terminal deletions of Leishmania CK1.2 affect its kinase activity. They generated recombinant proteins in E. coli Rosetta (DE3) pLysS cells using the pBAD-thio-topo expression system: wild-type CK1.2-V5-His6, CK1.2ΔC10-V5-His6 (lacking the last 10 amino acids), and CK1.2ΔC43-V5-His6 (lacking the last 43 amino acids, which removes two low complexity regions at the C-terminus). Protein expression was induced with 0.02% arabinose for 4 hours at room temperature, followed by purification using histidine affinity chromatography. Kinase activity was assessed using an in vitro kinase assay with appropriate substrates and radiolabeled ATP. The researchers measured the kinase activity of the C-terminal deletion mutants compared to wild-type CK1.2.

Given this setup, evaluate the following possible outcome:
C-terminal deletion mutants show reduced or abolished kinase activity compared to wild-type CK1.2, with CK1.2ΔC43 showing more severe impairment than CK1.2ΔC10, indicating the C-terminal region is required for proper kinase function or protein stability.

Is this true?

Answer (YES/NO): NO